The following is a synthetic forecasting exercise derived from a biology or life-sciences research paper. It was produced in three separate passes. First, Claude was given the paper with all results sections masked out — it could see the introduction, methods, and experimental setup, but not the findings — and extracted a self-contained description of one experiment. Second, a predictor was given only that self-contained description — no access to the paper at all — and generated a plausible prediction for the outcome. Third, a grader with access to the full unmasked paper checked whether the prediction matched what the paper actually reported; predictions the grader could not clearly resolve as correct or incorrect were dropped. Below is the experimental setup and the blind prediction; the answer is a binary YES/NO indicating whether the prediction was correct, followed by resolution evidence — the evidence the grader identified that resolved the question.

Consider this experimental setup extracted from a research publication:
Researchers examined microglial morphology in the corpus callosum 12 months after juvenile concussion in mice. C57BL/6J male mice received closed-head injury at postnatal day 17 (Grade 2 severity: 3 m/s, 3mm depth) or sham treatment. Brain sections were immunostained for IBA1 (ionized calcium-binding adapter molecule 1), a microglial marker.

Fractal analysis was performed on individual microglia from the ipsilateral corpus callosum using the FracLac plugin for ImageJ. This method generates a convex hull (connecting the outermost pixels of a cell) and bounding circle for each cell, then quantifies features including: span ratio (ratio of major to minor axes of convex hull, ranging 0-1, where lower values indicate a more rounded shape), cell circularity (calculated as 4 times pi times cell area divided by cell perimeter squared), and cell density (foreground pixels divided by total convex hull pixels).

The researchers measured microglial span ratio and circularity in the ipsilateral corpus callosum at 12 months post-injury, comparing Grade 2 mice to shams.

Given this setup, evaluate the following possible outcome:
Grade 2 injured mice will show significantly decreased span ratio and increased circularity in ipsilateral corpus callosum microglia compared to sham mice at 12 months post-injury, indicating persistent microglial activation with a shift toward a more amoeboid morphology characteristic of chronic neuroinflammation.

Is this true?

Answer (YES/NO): YES